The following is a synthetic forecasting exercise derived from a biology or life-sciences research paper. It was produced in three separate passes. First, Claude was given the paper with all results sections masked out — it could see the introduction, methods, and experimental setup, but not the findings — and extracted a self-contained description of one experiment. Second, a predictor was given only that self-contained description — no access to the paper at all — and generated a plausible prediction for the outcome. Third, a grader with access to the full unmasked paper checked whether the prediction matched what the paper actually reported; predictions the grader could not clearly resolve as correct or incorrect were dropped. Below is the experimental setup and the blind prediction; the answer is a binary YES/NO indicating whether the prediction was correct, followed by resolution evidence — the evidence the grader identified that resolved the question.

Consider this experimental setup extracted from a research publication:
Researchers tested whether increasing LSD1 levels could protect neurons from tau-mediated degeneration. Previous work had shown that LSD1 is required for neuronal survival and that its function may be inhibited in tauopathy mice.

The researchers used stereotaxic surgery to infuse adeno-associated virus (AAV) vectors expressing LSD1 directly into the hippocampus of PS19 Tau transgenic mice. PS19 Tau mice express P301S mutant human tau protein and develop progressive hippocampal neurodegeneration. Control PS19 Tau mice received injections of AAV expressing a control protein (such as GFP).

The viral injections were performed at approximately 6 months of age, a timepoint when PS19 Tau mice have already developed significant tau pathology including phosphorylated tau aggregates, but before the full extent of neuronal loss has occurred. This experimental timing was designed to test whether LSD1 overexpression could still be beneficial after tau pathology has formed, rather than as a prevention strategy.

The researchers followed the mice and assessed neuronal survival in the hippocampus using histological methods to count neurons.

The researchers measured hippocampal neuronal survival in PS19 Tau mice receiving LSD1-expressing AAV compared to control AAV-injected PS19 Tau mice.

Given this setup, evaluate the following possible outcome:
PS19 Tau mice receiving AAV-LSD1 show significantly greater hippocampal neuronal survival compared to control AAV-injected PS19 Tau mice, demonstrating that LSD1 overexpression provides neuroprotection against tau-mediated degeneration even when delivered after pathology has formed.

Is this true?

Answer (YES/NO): YES